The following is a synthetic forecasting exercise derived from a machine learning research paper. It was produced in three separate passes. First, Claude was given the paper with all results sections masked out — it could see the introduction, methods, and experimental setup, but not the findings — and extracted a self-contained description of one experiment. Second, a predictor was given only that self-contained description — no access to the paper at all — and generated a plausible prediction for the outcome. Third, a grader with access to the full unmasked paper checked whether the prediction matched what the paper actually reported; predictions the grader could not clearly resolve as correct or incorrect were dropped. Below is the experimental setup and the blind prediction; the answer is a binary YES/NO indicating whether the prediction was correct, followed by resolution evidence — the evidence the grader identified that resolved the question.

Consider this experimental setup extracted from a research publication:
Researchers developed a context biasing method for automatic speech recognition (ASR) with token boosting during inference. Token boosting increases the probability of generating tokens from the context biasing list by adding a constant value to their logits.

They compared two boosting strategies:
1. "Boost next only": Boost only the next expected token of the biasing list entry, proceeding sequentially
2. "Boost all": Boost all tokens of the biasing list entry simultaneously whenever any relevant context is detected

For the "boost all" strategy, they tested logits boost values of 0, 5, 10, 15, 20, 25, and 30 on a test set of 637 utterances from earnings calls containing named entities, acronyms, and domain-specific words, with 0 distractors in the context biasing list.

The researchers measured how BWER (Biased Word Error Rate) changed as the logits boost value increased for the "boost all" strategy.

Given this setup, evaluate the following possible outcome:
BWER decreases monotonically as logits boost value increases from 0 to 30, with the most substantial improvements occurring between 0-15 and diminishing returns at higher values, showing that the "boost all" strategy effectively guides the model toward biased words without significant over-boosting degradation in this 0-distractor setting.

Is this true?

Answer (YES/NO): NO